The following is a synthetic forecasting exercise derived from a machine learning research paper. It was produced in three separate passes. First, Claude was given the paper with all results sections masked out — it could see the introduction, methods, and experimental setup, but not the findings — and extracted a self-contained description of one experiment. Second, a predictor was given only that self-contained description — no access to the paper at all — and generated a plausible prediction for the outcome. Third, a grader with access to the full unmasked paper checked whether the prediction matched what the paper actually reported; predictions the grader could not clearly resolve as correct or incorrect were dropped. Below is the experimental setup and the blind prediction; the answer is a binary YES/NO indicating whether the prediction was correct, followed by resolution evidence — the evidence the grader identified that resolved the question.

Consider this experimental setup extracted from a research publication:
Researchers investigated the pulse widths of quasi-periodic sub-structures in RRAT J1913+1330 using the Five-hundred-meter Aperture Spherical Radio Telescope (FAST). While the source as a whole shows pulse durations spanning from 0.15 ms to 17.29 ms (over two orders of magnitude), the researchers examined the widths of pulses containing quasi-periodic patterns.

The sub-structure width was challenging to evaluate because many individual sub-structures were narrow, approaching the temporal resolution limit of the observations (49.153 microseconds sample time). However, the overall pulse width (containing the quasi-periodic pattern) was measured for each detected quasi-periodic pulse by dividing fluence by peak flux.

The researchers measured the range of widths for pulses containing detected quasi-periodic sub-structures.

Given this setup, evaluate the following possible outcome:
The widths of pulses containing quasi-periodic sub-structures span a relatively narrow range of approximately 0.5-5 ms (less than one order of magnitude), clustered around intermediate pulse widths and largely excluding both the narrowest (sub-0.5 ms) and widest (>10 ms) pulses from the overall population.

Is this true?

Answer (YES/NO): NO